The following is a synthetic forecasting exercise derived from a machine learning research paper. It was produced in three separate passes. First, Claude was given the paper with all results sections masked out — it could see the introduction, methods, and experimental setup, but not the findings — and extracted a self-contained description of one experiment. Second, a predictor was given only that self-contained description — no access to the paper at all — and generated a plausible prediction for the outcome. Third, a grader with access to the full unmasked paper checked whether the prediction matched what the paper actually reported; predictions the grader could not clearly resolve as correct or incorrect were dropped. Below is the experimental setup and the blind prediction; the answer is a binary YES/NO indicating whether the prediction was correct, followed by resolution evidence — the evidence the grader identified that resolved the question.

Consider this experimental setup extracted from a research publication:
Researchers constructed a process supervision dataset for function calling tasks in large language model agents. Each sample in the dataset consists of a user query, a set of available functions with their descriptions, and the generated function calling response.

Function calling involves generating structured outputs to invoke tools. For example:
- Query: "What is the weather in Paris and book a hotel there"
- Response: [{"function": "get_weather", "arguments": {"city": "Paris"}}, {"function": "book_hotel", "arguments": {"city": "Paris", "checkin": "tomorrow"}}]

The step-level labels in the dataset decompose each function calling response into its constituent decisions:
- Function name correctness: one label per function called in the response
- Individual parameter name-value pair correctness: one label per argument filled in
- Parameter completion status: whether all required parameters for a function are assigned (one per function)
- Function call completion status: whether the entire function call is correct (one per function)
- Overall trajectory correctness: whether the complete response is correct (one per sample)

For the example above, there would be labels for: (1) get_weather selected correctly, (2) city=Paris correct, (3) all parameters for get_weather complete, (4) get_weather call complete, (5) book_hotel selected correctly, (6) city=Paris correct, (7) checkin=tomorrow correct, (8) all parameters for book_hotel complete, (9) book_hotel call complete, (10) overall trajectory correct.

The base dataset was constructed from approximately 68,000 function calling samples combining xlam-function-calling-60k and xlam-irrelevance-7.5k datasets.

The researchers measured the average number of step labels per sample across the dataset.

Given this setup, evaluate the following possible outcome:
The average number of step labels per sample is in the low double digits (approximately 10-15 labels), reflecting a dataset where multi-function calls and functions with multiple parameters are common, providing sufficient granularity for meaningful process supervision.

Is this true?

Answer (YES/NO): NO